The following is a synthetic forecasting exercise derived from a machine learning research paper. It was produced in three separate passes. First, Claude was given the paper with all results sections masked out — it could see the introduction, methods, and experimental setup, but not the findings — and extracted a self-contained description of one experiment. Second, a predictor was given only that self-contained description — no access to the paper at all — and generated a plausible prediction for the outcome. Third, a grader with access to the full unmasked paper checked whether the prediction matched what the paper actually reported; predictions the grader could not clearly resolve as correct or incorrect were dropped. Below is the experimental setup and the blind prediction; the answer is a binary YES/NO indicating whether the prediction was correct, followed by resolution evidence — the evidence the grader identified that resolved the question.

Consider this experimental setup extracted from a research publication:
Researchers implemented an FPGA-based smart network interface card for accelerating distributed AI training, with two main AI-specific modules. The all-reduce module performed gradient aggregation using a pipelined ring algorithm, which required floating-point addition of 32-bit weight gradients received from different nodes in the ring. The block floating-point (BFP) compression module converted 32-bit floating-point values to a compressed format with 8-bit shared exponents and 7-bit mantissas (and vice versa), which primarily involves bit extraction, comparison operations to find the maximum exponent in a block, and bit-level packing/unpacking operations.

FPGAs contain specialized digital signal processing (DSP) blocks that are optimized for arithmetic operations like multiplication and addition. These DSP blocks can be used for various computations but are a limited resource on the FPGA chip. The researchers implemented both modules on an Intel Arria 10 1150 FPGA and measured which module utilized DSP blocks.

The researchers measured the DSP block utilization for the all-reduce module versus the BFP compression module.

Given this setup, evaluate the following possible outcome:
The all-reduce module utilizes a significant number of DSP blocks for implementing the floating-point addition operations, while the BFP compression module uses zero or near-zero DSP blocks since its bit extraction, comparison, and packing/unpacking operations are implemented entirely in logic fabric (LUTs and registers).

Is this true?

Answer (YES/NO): NO